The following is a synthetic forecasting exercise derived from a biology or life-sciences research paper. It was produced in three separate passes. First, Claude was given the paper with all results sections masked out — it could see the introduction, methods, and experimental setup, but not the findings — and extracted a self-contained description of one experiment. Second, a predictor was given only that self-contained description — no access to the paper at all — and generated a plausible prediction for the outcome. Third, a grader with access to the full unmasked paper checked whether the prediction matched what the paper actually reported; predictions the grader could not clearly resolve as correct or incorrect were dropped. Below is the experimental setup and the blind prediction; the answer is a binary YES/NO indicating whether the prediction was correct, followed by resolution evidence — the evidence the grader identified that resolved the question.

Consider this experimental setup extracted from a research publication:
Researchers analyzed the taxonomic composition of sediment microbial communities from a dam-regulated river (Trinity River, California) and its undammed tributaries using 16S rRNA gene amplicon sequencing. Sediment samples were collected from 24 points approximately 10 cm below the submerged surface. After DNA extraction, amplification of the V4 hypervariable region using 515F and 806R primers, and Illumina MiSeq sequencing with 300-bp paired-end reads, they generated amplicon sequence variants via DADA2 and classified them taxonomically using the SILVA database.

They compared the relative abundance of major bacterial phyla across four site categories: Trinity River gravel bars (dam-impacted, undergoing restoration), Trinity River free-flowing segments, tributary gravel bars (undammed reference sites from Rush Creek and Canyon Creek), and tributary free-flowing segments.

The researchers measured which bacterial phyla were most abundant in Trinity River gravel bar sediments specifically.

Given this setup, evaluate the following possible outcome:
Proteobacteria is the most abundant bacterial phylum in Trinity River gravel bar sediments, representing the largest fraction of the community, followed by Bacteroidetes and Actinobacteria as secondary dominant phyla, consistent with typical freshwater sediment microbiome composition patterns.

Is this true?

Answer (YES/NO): NO